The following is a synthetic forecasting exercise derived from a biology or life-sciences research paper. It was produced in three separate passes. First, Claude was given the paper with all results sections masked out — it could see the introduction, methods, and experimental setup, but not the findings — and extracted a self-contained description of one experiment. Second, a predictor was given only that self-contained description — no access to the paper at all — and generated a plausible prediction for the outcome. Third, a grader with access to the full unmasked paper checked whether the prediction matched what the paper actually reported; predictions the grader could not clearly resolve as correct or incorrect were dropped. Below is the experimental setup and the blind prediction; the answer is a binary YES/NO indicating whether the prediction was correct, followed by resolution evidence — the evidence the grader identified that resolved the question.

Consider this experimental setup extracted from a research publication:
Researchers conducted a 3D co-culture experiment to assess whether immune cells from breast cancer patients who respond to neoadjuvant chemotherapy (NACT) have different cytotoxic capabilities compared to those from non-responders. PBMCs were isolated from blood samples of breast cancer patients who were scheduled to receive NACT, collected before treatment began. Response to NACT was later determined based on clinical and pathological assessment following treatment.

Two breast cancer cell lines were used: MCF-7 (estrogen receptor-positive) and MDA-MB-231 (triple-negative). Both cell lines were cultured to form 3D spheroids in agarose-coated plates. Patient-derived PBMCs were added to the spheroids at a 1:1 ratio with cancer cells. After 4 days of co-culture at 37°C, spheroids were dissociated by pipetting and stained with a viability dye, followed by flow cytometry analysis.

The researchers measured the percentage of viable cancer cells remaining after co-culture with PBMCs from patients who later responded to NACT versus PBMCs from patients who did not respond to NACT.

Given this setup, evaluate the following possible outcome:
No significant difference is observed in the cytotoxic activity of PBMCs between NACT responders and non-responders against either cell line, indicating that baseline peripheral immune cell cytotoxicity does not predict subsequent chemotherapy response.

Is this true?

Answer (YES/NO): NO